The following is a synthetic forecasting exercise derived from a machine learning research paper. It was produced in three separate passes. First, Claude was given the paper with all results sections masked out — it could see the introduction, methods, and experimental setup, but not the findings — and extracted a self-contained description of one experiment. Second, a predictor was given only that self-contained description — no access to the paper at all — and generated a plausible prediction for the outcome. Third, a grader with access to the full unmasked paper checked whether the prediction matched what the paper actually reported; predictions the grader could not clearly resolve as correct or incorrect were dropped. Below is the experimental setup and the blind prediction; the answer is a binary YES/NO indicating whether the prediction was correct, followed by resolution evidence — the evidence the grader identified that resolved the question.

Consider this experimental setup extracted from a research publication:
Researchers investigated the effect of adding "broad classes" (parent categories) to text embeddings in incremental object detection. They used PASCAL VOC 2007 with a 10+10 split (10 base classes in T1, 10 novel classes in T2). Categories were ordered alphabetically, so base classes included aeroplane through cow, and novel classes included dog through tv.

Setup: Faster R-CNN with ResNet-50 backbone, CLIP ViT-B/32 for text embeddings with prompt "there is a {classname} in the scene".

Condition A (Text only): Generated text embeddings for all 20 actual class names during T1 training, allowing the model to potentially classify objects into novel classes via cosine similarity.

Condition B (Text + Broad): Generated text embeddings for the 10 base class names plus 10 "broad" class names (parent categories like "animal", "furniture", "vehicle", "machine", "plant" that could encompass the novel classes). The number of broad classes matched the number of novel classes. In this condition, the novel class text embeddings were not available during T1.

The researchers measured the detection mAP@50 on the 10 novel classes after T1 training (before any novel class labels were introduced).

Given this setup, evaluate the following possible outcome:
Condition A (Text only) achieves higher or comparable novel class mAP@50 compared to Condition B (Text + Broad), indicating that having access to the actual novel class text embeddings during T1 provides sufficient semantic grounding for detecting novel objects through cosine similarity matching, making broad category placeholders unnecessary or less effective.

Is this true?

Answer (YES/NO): YES